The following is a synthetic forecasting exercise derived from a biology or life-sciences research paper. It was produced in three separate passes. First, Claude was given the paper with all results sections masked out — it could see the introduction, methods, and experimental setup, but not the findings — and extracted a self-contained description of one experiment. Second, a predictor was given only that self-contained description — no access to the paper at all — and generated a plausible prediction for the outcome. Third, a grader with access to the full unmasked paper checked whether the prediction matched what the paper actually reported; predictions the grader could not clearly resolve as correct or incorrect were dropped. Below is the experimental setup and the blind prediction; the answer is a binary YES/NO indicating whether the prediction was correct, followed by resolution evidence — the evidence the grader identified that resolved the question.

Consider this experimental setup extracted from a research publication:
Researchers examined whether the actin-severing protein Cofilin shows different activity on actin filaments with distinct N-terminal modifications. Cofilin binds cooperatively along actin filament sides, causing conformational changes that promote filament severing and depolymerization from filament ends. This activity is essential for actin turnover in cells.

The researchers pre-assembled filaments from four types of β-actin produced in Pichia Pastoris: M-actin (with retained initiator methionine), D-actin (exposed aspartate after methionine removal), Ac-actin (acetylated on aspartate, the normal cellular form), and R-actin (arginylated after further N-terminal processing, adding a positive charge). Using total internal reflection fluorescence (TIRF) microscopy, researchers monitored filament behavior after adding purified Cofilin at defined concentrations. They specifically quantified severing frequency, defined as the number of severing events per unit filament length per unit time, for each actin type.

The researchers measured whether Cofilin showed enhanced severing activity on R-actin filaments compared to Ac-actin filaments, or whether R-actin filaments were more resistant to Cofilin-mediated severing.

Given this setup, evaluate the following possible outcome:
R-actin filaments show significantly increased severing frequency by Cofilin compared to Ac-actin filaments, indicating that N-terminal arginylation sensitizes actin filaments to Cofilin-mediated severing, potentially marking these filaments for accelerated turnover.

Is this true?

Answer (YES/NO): NO